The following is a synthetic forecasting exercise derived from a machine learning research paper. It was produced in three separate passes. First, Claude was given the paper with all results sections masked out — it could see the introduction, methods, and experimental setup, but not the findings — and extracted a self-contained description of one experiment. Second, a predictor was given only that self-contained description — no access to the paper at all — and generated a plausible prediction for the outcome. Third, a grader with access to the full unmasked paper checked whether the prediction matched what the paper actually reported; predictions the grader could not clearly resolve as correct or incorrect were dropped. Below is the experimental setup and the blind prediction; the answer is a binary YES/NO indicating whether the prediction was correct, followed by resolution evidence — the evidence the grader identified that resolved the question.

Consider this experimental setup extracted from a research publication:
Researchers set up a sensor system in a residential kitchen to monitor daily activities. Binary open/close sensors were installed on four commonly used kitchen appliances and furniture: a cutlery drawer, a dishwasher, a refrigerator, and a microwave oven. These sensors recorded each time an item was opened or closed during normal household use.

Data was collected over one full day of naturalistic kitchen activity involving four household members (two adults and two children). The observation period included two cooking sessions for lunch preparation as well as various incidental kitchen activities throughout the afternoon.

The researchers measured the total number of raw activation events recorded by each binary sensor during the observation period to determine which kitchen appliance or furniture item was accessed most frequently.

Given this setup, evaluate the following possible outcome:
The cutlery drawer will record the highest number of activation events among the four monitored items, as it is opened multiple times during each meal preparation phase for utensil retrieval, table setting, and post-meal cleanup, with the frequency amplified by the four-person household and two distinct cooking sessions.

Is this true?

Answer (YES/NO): NO